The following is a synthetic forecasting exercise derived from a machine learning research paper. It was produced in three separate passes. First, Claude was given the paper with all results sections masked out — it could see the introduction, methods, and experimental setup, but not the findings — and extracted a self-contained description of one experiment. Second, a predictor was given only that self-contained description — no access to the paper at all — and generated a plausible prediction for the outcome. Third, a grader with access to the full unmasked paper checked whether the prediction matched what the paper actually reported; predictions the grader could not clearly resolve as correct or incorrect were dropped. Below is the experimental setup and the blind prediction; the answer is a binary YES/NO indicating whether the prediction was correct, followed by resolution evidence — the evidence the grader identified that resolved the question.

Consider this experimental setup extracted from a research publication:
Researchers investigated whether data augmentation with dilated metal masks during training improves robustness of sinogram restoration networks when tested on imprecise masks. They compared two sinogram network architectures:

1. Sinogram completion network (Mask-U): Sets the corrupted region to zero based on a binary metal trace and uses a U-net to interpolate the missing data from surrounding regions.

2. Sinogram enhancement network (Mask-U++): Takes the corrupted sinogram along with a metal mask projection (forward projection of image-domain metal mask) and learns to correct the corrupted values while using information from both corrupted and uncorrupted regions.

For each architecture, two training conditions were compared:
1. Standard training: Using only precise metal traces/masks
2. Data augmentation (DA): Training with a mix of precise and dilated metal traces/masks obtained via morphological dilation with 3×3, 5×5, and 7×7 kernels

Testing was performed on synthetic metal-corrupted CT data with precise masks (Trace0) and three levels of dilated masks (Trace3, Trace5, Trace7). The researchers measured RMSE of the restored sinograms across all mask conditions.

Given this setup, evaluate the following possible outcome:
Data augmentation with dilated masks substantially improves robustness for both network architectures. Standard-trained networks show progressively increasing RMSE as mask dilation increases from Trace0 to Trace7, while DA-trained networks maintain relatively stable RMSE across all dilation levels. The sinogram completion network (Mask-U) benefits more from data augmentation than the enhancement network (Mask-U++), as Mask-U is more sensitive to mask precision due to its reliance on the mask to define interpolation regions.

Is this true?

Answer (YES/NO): NO